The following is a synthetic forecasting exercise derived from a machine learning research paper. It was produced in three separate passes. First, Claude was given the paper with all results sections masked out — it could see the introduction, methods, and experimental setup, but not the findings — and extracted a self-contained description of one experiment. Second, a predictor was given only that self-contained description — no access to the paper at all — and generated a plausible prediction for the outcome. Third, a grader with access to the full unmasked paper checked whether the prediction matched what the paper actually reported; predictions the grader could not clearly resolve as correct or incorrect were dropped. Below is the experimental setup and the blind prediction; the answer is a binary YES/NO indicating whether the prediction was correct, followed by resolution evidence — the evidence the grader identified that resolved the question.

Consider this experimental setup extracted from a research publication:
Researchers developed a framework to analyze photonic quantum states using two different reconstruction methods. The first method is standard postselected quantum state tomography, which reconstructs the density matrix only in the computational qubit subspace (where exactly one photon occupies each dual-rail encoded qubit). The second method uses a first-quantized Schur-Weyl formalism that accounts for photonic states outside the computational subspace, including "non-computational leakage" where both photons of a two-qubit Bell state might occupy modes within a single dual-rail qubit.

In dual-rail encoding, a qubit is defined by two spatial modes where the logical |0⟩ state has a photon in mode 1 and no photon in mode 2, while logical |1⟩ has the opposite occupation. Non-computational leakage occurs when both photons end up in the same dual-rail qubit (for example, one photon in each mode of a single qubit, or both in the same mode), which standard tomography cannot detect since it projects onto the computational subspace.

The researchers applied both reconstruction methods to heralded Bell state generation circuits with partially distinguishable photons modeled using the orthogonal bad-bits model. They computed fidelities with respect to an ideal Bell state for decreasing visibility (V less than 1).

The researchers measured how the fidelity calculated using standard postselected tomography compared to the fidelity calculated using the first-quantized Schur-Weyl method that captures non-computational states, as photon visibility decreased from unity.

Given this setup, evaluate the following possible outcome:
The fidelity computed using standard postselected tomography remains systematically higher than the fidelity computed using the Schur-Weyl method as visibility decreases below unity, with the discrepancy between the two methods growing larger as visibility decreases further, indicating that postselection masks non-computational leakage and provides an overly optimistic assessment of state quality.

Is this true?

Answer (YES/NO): YES